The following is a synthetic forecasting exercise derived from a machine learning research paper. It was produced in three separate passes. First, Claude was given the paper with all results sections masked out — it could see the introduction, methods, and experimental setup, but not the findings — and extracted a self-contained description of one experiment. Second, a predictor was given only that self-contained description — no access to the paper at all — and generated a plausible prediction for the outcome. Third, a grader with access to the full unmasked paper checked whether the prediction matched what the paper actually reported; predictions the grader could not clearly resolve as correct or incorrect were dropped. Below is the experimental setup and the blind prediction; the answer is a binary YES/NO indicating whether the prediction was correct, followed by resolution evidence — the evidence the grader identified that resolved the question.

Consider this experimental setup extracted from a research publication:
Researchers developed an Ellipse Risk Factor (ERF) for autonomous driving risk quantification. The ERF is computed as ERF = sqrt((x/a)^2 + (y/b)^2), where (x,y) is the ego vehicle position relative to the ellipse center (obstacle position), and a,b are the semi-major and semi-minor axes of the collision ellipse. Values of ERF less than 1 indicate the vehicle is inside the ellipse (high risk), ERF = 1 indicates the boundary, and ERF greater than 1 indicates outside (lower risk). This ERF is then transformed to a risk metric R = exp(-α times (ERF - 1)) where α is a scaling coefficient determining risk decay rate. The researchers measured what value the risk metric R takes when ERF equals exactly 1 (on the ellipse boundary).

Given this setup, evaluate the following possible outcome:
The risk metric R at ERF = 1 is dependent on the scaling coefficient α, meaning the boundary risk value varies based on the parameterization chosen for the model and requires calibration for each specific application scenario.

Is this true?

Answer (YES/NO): NO